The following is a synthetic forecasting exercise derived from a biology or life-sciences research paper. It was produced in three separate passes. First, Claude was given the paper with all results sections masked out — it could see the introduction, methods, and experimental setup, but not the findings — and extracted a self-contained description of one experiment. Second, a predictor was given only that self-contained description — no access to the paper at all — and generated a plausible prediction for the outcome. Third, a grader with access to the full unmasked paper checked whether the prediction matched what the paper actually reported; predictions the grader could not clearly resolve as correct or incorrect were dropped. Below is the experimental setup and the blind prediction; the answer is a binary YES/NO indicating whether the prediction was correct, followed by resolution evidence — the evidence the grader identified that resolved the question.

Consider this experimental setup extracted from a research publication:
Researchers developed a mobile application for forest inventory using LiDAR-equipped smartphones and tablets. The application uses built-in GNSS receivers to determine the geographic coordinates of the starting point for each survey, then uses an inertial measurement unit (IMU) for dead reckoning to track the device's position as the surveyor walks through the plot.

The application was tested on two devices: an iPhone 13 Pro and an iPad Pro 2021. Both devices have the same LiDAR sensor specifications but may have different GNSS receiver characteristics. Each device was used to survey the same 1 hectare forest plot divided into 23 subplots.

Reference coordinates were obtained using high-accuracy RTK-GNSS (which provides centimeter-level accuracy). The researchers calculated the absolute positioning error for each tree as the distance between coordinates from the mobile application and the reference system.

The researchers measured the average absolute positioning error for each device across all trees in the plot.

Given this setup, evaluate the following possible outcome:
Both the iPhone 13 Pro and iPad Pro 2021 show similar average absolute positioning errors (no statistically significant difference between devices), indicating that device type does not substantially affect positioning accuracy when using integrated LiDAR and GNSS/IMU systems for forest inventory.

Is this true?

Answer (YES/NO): NO